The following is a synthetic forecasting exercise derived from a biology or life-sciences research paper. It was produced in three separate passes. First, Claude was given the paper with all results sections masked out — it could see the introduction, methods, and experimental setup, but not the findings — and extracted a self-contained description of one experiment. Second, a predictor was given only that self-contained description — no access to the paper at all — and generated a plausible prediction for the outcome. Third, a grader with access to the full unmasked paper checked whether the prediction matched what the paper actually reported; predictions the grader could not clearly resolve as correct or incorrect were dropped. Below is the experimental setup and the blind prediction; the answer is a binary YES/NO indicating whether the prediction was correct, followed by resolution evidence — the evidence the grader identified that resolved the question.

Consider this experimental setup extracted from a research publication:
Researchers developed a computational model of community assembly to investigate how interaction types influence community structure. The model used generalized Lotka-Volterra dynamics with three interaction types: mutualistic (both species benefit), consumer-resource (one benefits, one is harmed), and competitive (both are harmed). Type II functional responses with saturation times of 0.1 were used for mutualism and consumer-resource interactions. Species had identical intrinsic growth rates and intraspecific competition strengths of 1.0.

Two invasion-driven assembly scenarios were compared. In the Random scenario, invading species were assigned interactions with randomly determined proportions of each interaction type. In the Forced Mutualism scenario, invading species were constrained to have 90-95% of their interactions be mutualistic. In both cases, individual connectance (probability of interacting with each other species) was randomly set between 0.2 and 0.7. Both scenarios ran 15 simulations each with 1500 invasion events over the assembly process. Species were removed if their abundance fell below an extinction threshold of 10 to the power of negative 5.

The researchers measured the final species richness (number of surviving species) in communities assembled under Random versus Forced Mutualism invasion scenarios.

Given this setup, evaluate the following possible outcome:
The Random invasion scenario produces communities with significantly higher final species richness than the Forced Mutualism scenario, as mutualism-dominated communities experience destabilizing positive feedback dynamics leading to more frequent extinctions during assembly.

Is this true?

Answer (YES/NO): NO